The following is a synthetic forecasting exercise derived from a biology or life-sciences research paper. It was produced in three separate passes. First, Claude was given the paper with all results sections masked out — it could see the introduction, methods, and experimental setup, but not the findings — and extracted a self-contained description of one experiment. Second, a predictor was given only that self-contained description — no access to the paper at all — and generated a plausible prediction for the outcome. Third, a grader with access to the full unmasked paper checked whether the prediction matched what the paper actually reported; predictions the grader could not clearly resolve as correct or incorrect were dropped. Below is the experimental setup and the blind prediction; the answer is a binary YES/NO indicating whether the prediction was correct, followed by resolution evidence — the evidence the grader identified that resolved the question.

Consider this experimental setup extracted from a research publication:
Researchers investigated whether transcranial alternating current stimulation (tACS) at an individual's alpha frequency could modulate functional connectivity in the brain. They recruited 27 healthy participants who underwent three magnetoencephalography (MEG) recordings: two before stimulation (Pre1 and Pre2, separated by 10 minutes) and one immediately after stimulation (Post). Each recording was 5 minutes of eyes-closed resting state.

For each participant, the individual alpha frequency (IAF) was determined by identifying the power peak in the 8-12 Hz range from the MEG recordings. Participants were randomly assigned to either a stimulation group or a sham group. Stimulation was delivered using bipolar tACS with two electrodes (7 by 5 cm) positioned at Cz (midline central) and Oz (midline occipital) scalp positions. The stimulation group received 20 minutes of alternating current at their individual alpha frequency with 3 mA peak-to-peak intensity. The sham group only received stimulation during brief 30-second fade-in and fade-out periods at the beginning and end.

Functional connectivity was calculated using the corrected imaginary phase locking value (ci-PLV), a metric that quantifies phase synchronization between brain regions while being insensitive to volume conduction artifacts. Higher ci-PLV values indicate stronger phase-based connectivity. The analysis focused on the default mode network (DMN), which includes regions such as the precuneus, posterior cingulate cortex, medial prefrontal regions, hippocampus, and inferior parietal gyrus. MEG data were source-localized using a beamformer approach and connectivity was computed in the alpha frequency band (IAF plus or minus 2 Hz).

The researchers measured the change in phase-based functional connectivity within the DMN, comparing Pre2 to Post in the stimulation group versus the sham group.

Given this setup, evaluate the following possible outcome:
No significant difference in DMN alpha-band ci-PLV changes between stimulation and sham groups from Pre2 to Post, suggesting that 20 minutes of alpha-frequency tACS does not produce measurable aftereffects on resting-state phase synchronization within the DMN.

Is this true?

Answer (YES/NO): NO